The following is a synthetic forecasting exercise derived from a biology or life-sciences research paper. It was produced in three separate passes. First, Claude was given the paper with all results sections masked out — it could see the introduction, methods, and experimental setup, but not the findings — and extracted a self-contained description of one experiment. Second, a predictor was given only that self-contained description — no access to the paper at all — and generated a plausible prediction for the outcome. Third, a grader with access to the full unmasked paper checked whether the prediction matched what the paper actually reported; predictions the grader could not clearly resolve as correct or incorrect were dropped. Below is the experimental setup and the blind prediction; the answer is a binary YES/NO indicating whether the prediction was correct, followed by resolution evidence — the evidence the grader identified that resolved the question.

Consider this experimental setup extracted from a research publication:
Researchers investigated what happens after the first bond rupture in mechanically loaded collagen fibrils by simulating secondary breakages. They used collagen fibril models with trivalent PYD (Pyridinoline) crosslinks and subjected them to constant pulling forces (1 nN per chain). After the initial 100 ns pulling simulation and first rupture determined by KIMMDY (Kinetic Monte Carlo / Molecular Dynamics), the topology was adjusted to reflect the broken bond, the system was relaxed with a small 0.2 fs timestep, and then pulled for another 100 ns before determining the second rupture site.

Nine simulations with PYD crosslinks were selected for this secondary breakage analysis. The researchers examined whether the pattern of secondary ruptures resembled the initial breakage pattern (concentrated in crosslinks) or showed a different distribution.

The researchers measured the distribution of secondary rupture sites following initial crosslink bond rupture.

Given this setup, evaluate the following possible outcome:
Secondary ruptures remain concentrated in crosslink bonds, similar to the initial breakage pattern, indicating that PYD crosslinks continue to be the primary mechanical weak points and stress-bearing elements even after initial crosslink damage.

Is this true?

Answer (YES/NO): YES